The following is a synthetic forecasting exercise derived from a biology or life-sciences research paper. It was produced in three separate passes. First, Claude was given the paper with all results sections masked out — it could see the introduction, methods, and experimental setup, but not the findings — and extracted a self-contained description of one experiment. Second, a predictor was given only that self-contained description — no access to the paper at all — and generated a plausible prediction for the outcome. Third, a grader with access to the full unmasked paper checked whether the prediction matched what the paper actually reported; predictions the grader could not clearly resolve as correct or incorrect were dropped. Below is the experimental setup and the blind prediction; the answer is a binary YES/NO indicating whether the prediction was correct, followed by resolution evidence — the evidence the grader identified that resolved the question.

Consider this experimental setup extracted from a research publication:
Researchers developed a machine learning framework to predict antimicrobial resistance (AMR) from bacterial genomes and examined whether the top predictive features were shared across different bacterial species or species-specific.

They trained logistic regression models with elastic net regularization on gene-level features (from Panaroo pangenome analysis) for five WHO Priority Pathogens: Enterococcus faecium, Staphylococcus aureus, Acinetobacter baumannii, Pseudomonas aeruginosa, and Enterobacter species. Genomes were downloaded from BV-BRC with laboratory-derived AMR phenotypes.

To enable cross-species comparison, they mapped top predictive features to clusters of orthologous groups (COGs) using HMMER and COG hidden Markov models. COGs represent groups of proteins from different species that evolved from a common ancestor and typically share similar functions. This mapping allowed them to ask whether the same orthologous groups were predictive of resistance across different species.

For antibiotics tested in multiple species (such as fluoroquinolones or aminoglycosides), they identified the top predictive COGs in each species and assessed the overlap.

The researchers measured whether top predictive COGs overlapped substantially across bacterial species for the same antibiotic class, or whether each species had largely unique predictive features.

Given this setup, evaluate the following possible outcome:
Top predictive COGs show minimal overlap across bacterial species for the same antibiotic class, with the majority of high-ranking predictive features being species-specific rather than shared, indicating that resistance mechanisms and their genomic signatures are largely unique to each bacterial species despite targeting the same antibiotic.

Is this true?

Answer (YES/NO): NO